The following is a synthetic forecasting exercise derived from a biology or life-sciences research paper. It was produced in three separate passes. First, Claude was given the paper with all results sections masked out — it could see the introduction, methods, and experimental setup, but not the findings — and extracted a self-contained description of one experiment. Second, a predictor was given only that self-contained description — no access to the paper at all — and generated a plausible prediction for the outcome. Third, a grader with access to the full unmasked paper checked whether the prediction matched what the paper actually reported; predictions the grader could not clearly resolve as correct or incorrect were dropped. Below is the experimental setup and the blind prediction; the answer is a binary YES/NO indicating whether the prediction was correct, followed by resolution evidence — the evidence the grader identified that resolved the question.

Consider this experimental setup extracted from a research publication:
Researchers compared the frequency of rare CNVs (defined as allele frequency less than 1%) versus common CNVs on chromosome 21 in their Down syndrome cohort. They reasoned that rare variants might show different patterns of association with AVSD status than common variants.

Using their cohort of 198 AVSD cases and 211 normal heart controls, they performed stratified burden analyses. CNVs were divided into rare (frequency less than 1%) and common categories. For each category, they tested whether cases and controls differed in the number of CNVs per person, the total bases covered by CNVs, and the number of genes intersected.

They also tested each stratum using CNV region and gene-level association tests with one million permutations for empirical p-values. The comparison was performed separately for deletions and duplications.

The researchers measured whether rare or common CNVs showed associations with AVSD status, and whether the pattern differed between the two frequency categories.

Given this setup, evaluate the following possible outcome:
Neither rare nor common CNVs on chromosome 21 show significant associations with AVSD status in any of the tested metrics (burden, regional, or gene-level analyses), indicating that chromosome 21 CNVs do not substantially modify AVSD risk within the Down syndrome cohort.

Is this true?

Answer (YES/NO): NO